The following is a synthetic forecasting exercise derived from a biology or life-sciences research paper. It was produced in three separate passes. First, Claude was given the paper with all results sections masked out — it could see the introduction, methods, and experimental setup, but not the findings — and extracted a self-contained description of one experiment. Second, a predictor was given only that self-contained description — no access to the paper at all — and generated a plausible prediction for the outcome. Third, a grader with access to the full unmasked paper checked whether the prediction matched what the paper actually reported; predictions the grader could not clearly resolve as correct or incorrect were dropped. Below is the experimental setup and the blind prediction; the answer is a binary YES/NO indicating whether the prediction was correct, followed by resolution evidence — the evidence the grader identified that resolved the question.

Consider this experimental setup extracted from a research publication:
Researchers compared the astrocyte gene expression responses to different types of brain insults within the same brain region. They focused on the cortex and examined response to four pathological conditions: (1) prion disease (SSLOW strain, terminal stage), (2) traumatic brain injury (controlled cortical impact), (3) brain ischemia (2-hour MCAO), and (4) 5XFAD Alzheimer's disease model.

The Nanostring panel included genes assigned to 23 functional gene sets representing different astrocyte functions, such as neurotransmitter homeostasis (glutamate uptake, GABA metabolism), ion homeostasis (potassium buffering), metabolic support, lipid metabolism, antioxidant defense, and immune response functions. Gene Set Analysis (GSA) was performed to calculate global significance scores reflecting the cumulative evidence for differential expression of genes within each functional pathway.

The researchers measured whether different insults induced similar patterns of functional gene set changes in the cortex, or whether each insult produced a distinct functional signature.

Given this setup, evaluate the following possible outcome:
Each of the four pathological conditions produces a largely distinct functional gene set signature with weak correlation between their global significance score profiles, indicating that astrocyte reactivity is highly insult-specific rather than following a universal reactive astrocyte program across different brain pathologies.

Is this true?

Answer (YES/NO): NO